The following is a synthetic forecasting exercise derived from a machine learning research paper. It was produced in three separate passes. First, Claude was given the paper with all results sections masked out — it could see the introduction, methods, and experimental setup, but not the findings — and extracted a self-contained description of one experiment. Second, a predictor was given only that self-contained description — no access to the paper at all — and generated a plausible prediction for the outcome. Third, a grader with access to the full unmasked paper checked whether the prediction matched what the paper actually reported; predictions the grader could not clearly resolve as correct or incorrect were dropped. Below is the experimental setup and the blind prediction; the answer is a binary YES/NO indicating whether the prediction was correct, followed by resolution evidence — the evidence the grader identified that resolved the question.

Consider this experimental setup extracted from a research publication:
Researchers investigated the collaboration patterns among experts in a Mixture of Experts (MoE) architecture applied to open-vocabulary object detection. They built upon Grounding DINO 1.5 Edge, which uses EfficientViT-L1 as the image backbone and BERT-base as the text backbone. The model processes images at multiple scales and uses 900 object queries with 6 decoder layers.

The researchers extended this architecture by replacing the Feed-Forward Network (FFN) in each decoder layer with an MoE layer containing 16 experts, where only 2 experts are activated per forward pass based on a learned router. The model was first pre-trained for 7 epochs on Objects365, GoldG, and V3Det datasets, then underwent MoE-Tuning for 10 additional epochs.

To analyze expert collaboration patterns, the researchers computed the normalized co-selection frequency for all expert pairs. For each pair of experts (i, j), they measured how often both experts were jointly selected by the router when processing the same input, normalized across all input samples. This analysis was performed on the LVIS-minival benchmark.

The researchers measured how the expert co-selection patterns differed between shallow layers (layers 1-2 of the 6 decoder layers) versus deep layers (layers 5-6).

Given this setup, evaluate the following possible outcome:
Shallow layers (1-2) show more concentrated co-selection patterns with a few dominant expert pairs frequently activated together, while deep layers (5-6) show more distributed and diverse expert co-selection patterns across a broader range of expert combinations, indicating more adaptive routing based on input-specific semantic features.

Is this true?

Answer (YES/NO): NO